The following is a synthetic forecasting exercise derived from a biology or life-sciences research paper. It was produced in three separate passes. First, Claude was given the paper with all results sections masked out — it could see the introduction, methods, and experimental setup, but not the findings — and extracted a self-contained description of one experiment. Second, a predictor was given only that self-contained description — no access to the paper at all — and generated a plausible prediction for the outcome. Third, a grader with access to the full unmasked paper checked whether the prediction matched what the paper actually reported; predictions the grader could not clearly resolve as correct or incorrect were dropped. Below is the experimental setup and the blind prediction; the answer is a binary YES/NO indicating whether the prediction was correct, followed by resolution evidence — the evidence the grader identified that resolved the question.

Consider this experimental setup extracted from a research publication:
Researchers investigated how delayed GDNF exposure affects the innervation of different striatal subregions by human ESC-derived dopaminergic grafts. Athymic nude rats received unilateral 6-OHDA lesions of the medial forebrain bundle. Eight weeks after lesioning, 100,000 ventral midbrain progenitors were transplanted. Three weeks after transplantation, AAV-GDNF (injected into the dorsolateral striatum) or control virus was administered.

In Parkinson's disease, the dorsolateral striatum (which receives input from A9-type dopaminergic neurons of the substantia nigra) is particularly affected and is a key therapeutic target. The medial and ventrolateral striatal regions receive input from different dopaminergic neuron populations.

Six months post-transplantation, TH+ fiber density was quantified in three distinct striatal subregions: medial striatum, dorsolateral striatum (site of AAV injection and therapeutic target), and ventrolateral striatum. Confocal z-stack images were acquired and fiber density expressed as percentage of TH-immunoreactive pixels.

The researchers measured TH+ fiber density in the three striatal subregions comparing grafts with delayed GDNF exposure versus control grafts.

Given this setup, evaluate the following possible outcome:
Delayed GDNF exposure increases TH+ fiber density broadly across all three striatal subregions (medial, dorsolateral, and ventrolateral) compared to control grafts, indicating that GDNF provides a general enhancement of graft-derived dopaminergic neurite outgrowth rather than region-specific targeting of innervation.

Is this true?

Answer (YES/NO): NO